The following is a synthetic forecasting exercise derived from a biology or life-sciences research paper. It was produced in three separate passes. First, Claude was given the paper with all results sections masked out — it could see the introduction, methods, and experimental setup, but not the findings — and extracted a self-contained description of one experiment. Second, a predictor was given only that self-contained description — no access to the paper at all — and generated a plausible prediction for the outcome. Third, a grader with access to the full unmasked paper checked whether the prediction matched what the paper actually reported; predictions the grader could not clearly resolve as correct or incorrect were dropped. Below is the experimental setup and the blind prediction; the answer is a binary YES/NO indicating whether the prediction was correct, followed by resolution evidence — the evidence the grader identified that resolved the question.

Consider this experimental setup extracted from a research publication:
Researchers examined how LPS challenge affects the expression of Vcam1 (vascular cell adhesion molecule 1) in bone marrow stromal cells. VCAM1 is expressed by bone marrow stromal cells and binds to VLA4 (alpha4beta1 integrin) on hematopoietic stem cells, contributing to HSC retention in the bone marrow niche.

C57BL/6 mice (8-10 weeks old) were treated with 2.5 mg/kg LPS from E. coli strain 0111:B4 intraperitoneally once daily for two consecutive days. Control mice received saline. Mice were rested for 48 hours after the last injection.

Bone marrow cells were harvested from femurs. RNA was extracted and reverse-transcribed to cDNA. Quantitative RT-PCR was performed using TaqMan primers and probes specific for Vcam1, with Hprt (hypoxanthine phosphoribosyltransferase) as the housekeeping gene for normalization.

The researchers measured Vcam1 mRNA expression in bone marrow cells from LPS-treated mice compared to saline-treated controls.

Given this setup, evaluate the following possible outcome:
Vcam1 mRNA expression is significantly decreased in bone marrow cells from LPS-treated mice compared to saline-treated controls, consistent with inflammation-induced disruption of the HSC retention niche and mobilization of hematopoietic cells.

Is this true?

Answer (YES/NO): YES